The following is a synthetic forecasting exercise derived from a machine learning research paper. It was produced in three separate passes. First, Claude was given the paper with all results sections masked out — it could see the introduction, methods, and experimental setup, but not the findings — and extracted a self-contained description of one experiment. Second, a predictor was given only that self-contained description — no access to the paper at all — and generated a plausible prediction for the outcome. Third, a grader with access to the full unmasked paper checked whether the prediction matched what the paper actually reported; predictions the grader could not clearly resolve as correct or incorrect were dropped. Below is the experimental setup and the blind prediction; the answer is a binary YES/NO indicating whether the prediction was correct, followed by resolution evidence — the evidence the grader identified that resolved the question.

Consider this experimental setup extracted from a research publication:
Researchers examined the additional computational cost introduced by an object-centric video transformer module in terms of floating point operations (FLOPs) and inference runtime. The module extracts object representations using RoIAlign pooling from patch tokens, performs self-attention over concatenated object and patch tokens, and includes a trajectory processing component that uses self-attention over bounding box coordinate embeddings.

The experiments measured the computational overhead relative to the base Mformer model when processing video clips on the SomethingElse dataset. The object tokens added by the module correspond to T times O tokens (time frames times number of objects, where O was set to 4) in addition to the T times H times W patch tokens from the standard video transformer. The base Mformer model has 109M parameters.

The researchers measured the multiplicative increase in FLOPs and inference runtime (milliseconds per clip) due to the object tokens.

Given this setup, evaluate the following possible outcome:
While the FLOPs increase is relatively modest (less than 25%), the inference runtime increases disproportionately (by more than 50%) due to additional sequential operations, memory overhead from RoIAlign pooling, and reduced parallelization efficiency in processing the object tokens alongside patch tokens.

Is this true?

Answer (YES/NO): NO